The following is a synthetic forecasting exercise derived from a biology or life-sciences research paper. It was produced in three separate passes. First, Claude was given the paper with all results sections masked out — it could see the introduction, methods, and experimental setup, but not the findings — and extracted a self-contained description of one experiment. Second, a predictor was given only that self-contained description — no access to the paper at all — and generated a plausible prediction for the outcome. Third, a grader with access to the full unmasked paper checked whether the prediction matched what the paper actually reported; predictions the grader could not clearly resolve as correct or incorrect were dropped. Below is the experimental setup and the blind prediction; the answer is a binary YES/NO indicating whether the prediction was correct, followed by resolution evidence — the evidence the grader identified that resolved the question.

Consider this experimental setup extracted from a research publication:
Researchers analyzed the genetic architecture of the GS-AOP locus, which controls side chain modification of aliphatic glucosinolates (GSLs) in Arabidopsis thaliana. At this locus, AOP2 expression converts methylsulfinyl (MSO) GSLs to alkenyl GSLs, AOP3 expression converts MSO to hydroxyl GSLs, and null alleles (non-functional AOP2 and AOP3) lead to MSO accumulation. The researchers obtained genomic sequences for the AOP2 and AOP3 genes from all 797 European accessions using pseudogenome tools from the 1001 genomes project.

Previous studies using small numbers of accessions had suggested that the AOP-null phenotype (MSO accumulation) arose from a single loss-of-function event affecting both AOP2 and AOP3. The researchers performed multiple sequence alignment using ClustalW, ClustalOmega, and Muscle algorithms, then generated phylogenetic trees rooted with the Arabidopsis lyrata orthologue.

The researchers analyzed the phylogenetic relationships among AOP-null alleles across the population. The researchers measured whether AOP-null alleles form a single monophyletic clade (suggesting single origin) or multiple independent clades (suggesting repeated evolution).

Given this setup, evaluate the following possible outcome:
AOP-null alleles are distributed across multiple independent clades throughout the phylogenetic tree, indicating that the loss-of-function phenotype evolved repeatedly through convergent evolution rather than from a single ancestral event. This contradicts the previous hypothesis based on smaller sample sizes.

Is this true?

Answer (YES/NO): YES